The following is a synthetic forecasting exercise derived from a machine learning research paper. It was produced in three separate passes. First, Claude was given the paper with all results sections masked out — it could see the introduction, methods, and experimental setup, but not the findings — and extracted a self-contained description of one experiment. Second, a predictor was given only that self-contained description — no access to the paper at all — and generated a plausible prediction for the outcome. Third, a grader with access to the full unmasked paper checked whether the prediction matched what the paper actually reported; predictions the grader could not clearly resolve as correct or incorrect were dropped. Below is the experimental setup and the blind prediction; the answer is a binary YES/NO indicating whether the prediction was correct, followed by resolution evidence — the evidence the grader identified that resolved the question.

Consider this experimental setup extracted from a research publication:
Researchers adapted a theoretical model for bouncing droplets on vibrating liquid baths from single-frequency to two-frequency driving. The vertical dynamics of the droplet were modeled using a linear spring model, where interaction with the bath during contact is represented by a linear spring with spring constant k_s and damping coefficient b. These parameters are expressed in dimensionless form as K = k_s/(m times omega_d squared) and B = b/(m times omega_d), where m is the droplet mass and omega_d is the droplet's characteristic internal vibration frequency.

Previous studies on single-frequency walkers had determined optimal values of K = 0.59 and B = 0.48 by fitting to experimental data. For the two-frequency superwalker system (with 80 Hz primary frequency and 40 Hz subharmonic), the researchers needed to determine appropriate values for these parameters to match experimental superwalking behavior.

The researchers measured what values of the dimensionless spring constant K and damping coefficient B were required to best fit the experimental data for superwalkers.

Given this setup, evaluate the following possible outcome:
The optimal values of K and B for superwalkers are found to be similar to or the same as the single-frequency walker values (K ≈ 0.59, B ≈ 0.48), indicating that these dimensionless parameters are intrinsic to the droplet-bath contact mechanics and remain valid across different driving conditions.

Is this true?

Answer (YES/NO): NO